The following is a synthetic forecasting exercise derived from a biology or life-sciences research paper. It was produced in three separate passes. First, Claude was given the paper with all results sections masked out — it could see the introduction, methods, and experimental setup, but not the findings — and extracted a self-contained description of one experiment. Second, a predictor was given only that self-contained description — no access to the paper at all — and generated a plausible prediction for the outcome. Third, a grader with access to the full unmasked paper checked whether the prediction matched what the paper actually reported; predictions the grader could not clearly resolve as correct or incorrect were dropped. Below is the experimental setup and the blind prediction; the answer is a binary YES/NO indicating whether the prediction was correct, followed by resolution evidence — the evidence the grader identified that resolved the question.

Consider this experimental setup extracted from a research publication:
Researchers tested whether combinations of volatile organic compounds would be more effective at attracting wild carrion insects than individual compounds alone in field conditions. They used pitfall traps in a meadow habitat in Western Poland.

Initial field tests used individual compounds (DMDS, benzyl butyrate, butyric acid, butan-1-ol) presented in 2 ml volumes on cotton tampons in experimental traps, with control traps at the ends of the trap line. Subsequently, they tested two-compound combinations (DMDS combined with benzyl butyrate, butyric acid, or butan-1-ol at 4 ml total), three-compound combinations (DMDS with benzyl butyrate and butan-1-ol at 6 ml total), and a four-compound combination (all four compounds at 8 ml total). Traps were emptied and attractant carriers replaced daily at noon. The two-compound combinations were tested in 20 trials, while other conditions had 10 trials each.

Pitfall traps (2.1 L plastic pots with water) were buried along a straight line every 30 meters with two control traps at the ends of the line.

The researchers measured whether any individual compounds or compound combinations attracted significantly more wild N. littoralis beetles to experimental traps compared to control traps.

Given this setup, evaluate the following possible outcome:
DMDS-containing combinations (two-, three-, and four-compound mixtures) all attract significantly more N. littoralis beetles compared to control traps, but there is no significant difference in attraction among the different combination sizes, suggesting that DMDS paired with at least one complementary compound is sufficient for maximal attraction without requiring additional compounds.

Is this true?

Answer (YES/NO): NO